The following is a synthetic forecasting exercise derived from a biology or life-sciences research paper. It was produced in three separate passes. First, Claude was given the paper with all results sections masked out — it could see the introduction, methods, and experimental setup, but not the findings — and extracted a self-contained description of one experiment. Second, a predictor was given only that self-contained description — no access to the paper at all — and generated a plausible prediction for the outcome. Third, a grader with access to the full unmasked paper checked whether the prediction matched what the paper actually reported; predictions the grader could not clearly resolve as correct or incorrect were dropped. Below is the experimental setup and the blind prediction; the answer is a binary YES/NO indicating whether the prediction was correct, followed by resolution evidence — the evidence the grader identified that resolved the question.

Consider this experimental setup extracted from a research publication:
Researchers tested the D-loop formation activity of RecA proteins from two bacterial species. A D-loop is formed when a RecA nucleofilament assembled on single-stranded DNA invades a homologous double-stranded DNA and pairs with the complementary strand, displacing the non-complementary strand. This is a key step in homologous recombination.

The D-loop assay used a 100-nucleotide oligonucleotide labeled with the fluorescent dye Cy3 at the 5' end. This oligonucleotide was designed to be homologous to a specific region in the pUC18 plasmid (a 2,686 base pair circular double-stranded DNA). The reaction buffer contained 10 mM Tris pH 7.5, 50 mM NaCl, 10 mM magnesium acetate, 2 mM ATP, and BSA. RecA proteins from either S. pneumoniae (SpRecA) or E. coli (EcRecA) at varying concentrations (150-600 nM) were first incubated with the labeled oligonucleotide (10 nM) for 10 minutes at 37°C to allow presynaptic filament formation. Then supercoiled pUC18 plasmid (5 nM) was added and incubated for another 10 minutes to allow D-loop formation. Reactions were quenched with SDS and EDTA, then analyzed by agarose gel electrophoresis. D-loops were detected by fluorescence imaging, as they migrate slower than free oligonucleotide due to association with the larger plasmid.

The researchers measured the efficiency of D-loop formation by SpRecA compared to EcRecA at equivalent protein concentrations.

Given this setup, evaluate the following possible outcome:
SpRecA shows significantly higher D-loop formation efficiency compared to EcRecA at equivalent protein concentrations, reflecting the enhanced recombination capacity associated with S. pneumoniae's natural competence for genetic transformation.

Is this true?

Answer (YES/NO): YES